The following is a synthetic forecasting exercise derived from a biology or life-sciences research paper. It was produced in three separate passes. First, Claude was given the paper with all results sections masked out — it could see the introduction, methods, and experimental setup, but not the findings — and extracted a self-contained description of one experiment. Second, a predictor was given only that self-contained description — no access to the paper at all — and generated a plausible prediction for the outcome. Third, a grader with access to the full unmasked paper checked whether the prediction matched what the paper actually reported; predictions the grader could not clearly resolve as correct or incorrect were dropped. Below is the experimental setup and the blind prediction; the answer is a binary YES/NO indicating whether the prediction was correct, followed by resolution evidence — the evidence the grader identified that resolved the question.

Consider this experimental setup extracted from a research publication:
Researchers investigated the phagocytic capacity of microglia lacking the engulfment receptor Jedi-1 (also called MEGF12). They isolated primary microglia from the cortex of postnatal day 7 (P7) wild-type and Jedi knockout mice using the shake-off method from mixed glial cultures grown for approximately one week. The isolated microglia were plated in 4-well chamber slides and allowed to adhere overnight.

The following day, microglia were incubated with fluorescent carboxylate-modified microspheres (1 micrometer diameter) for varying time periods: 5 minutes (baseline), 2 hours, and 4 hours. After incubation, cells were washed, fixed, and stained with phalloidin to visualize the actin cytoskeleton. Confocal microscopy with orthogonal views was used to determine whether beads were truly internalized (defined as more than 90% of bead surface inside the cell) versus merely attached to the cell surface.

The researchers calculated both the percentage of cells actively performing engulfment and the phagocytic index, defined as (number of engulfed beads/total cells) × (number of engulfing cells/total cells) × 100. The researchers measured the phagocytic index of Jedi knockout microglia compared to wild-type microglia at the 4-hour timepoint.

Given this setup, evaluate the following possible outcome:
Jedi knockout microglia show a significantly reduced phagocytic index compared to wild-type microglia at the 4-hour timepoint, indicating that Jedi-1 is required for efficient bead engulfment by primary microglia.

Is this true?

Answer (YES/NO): YES